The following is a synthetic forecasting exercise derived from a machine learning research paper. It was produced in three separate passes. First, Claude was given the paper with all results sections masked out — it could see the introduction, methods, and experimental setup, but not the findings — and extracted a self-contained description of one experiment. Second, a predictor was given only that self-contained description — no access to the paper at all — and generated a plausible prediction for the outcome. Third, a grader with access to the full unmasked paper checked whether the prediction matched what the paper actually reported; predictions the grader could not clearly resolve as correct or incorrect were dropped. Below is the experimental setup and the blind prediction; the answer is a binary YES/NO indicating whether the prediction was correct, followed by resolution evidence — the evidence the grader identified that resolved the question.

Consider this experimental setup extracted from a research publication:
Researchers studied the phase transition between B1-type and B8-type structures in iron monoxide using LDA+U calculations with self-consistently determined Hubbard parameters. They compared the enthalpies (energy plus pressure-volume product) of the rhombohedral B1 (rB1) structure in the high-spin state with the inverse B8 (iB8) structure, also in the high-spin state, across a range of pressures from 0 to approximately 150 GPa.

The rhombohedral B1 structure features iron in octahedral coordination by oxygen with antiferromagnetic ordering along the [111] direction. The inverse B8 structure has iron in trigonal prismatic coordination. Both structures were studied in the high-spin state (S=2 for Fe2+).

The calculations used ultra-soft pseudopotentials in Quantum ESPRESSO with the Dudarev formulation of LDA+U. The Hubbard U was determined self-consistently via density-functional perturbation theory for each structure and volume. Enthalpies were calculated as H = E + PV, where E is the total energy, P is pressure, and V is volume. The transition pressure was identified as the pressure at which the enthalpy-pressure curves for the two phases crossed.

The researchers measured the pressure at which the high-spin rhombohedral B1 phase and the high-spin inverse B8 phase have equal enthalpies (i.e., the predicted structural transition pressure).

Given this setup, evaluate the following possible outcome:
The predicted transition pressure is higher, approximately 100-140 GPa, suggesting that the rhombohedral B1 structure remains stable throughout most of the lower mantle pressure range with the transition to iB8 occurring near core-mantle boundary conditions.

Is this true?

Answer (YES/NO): YES